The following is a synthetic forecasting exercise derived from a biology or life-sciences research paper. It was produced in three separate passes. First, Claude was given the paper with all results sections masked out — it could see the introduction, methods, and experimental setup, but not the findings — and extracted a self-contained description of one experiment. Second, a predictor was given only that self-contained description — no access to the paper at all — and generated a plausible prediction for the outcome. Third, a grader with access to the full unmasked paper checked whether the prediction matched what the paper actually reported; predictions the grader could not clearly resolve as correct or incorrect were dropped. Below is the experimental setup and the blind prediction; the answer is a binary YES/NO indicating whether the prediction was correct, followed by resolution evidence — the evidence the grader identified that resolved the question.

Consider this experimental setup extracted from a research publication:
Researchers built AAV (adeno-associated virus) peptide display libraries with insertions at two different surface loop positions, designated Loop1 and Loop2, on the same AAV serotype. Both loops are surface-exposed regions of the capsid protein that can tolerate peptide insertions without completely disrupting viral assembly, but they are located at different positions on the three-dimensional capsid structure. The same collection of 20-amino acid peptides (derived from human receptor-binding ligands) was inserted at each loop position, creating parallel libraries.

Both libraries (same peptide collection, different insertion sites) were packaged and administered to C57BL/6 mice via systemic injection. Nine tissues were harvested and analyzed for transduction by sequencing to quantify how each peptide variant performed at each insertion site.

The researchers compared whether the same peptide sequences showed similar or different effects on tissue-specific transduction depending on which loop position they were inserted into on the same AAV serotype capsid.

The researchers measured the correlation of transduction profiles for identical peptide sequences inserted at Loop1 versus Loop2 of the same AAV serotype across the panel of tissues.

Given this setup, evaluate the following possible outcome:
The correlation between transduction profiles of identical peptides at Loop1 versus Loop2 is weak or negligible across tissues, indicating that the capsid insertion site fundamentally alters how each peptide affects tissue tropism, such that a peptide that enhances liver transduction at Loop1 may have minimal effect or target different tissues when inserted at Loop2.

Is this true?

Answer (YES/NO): NO